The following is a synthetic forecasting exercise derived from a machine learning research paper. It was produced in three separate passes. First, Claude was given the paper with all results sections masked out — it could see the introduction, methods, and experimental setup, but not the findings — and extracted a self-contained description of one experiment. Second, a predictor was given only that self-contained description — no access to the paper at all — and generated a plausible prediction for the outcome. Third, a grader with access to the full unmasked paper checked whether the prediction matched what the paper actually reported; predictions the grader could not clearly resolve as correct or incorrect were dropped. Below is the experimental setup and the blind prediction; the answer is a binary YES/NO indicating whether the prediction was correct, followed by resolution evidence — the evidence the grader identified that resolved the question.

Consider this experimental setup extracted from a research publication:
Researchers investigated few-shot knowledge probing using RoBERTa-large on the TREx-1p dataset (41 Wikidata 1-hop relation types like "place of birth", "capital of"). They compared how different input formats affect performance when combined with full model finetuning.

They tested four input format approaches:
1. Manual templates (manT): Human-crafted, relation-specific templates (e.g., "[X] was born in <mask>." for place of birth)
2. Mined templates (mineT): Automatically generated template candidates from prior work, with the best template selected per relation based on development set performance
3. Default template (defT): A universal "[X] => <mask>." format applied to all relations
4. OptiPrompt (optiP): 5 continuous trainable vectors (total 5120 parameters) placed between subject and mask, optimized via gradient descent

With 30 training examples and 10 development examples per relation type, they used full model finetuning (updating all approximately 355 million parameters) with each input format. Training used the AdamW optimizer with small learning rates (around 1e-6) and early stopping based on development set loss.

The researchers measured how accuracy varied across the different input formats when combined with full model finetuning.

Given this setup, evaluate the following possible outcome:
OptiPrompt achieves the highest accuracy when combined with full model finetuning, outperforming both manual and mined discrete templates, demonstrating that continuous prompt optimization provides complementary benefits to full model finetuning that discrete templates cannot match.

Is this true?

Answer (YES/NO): NO